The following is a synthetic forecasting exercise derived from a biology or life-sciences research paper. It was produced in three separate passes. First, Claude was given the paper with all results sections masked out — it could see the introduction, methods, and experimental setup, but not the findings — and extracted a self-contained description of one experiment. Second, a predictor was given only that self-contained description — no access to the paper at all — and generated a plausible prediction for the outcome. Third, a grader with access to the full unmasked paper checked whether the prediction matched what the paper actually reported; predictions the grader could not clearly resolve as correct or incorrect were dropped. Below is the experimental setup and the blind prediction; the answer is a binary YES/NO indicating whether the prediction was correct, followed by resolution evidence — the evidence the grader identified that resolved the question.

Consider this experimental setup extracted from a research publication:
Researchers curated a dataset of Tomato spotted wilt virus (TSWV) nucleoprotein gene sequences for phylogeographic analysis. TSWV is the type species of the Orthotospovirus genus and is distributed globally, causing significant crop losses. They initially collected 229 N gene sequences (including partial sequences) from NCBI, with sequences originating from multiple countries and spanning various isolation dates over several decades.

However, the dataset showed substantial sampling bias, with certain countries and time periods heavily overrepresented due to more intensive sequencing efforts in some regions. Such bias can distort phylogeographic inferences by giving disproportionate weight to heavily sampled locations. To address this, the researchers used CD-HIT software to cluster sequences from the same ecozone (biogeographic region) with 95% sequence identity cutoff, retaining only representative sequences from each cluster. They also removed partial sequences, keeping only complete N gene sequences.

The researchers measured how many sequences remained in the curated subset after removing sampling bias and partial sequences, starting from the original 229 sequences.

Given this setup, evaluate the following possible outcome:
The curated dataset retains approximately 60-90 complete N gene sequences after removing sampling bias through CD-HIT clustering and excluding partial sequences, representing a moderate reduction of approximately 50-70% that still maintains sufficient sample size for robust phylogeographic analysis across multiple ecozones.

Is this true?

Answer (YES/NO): YES